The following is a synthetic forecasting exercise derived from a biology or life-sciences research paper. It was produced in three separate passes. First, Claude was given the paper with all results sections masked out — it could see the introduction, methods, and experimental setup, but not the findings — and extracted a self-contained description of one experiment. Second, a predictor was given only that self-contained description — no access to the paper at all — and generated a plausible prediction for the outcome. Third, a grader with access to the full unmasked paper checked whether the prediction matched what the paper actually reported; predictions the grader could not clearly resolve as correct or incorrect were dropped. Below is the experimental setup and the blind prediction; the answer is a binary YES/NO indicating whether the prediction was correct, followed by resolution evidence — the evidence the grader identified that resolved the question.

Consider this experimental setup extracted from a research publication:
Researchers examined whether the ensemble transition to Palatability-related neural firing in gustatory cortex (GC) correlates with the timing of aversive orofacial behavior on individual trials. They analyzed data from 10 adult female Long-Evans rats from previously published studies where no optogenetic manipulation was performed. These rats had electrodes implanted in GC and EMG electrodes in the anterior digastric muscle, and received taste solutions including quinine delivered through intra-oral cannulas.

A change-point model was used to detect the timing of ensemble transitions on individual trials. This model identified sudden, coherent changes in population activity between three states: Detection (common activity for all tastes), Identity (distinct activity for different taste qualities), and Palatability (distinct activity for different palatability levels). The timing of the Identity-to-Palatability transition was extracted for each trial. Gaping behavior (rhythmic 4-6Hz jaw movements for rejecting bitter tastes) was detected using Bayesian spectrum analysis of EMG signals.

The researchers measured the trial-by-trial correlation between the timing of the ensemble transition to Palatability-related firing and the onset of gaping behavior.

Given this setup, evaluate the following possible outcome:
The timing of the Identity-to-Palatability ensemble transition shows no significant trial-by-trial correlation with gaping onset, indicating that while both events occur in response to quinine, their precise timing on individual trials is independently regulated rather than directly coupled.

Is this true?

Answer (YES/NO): NO